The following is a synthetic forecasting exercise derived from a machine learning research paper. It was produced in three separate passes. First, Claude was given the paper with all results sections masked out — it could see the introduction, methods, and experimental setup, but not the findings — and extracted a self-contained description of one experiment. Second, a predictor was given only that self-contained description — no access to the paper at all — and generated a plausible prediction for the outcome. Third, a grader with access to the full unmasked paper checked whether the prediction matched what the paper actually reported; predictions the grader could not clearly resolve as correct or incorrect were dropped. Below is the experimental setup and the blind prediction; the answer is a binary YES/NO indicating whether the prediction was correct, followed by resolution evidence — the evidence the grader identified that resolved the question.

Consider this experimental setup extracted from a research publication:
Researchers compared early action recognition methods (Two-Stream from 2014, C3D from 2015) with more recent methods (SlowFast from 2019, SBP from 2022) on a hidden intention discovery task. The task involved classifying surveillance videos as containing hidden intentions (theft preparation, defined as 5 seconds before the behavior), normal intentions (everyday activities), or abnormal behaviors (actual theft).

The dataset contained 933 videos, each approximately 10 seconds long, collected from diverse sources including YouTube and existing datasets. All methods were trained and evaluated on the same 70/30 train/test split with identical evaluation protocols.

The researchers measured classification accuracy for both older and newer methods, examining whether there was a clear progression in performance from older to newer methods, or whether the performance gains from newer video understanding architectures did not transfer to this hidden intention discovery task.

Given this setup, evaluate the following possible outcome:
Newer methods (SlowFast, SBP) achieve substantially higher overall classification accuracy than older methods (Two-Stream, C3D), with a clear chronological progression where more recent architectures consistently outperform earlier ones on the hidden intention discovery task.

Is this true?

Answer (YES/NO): NO